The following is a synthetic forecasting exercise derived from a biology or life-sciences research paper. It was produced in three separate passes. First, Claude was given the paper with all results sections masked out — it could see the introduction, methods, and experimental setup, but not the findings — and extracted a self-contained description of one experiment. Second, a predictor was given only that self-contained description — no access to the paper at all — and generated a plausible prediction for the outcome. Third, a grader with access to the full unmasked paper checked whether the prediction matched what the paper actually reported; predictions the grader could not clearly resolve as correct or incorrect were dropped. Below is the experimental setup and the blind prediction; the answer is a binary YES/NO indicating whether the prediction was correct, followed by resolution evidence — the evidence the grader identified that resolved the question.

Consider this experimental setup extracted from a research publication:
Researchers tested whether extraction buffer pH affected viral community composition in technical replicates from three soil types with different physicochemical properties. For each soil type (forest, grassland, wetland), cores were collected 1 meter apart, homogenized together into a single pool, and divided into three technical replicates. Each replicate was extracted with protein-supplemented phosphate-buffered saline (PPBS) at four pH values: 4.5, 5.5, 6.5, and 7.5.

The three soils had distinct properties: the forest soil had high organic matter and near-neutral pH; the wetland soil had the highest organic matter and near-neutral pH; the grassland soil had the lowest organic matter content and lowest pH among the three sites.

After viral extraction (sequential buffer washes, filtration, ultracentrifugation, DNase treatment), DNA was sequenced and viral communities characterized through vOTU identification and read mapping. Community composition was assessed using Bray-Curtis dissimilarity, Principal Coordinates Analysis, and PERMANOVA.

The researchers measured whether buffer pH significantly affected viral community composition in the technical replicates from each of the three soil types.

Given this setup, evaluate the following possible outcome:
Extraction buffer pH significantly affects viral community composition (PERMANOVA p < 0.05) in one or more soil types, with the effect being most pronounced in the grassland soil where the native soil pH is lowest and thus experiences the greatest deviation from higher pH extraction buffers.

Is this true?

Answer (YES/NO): NO